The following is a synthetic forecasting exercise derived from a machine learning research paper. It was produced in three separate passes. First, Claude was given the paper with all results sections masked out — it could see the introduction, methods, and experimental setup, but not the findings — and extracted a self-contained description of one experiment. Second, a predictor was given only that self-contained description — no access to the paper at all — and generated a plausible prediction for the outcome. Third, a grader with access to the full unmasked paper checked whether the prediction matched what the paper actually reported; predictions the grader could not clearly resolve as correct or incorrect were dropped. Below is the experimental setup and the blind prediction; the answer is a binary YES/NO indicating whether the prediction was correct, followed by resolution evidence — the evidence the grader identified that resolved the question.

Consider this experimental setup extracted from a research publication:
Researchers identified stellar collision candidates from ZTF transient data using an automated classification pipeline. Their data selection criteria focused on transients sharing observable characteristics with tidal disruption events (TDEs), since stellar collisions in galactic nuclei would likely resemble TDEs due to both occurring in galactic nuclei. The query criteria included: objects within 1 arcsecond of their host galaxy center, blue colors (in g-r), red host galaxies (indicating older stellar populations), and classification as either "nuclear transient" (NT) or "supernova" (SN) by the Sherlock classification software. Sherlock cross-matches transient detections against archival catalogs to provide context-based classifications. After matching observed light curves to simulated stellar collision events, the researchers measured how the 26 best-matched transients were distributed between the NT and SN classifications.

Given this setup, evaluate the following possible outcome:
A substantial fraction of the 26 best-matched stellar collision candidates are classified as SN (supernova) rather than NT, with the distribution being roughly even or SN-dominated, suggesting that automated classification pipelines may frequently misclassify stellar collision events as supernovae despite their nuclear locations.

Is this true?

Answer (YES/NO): YES